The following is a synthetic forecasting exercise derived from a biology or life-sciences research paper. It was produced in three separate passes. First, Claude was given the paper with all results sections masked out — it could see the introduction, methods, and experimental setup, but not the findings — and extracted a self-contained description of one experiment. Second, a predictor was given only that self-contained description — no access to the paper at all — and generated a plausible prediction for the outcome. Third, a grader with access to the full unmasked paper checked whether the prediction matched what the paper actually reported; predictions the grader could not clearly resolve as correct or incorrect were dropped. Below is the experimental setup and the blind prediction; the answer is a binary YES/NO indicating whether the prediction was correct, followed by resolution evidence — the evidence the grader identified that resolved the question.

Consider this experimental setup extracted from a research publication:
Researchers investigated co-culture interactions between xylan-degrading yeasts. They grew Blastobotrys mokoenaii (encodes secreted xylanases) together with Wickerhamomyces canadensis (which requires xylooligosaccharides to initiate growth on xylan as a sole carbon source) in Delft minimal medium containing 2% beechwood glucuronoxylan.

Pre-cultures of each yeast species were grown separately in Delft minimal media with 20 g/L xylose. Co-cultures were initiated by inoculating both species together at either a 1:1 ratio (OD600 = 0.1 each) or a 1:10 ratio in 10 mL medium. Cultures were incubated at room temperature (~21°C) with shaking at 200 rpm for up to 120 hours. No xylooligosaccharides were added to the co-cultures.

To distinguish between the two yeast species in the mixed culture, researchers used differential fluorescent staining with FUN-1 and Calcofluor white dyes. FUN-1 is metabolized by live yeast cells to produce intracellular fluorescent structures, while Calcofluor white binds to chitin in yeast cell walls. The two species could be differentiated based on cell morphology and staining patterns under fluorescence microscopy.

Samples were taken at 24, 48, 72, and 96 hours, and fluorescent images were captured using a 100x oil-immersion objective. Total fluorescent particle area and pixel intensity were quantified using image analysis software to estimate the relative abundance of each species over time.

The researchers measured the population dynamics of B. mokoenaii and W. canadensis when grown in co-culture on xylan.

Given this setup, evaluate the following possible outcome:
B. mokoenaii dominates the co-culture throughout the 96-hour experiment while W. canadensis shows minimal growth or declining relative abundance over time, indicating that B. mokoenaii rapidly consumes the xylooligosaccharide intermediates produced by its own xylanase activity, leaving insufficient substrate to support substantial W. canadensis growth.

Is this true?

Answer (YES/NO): NO